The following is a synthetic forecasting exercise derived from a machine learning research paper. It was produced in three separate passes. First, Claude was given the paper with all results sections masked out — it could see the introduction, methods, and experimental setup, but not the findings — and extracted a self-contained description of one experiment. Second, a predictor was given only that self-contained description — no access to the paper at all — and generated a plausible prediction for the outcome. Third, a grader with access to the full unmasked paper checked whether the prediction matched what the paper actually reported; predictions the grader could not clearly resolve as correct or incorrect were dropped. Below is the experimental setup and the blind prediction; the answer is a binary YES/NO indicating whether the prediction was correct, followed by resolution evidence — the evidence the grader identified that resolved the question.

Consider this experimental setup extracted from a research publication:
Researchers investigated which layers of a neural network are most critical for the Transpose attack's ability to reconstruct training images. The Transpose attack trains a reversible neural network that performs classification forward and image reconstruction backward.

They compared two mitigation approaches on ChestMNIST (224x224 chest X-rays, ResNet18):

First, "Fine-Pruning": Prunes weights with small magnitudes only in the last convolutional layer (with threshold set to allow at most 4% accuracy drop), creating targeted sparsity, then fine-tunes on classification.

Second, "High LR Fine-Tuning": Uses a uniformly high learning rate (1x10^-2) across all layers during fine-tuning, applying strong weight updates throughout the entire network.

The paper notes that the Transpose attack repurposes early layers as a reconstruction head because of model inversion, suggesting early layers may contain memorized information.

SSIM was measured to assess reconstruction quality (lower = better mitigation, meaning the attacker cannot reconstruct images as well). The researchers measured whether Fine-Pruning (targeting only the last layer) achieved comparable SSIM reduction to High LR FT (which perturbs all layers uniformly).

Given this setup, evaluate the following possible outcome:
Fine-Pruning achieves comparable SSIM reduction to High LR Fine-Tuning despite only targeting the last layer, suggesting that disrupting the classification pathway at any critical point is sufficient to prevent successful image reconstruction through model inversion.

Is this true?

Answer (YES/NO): NO